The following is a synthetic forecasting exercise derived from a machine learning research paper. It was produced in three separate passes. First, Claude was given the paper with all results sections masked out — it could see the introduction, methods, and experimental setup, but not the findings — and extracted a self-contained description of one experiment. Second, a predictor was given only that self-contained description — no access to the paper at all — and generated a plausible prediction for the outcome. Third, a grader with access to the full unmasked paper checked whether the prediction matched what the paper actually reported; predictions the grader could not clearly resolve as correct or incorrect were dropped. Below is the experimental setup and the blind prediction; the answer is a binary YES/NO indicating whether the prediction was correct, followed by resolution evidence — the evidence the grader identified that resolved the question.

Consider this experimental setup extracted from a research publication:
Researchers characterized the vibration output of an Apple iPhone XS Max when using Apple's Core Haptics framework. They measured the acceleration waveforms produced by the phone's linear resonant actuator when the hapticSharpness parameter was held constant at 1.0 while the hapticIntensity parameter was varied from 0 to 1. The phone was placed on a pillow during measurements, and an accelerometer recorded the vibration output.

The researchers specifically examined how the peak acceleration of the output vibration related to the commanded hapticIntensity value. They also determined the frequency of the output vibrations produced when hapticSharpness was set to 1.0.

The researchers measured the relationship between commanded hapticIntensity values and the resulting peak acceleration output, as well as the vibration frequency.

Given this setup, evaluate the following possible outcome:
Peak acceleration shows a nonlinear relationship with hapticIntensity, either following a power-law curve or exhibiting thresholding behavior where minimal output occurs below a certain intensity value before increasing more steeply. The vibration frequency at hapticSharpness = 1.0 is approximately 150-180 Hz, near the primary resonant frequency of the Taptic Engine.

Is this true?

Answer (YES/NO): NO